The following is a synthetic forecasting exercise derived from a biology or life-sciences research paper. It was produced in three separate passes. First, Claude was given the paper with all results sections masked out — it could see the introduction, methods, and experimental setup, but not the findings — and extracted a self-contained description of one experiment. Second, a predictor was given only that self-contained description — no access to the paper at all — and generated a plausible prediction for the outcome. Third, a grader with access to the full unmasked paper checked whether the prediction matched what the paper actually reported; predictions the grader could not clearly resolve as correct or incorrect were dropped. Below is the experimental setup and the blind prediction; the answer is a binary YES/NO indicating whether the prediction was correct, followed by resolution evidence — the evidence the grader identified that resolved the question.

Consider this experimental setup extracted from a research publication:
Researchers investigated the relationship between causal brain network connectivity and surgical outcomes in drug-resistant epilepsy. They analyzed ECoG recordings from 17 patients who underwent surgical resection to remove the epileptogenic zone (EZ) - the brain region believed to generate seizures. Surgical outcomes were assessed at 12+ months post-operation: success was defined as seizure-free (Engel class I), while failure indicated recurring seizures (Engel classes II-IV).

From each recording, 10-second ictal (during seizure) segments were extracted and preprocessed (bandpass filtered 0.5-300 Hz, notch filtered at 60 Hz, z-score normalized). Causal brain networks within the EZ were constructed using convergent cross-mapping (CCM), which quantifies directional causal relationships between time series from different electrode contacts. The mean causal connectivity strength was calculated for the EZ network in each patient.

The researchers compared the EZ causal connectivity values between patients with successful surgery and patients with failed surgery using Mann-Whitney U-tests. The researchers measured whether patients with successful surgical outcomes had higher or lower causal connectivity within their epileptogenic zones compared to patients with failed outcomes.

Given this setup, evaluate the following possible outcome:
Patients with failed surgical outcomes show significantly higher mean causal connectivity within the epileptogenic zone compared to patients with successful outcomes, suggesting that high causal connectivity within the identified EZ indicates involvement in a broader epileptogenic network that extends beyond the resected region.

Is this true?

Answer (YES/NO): NO